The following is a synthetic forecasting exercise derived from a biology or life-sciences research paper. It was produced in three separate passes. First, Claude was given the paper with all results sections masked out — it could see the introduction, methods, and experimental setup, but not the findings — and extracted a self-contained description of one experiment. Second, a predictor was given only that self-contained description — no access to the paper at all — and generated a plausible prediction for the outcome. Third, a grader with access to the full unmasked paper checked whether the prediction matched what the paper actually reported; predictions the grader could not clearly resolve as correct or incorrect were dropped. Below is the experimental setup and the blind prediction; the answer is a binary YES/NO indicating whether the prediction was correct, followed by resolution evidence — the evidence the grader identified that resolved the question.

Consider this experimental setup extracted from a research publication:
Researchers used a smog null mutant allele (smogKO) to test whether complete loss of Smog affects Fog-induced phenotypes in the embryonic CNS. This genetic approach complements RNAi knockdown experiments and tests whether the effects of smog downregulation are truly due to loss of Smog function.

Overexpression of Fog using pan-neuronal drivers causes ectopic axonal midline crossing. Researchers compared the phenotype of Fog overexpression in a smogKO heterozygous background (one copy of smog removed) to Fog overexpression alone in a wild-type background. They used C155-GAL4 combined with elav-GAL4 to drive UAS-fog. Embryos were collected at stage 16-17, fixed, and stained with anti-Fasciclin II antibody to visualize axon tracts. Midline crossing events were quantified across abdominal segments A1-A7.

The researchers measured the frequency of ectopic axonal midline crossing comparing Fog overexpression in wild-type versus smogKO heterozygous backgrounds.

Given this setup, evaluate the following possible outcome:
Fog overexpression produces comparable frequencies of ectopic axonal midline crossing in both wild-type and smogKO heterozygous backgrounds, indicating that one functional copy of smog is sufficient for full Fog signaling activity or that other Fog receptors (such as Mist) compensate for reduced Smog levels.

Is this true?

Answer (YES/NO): YES